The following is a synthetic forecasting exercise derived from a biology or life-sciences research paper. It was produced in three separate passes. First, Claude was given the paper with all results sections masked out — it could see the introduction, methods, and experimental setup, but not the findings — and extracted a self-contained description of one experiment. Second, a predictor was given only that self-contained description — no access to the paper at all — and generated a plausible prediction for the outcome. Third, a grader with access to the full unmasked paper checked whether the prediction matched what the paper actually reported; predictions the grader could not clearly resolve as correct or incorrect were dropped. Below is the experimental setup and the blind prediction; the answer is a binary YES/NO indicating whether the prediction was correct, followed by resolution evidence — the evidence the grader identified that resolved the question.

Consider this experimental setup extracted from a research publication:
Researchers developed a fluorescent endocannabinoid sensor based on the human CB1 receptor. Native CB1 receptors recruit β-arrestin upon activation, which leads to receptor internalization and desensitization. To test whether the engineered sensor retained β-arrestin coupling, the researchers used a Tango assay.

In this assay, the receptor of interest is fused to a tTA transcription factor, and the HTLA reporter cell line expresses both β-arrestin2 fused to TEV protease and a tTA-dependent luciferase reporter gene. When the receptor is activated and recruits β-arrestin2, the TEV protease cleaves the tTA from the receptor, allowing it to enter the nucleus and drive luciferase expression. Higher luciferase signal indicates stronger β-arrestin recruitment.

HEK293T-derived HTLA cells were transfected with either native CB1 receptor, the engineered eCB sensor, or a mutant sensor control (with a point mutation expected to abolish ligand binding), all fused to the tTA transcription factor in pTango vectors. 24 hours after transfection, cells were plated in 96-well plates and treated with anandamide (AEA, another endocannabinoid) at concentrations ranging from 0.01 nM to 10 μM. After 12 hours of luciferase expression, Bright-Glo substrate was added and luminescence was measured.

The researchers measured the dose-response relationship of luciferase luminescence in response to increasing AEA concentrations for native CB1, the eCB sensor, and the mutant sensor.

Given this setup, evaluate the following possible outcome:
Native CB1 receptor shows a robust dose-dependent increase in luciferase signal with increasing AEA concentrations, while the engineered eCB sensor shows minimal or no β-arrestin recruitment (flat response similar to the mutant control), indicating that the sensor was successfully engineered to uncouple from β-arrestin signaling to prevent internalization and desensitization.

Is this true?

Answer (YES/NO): YES